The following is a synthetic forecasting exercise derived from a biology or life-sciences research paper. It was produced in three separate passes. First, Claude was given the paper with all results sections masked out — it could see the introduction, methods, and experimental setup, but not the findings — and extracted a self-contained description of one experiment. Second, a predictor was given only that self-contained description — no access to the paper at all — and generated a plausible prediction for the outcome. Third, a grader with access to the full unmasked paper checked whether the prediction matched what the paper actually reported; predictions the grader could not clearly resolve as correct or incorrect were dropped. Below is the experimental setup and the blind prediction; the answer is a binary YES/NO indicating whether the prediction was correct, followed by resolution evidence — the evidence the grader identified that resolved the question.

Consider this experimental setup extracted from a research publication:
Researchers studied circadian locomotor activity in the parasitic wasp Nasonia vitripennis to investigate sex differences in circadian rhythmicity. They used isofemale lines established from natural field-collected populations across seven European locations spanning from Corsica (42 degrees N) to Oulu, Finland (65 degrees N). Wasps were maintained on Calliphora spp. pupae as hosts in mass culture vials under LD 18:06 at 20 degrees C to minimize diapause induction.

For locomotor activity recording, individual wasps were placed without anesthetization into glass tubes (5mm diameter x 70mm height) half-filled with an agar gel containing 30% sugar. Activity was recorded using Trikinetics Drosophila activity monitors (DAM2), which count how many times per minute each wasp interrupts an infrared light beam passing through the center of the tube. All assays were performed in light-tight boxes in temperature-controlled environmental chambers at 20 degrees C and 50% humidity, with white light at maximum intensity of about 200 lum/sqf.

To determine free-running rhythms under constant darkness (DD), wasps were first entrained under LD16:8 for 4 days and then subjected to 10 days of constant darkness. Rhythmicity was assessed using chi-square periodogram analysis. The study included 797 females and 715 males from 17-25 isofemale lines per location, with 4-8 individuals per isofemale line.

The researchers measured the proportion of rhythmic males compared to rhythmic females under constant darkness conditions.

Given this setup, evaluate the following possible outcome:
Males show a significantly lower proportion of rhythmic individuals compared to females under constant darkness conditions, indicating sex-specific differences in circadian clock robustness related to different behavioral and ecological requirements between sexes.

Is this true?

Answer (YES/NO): NO